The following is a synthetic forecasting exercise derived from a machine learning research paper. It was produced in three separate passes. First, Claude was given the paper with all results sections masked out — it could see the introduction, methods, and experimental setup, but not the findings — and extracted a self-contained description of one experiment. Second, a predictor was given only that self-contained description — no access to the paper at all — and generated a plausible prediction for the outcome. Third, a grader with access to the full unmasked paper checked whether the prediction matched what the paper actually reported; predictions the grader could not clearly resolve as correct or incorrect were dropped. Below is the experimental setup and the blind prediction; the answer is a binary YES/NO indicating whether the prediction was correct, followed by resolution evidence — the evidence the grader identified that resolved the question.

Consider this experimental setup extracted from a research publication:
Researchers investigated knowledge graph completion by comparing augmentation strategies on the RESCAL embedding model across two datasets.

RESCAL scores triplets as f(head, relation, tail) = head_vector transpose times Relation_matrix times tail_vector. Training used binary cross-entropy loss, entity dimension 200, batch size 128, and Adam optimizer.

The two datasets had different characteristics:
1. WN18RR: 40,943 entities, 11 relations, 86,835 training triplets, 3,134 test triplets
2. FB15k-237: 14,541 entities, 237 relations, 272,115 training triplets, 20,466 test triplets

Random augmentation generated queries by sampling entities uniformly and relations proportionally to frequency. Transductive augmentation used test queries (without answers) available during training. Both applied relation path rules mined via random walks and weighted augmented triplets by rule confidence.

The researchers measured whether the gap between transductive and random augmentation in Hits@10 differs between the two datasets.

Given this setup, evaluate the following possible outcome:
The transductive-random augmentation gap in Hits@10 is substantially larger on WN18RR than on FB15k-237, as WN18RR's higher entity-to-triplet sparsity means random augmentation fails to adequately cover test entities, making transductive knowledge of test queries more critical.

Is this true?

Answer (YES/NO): YES